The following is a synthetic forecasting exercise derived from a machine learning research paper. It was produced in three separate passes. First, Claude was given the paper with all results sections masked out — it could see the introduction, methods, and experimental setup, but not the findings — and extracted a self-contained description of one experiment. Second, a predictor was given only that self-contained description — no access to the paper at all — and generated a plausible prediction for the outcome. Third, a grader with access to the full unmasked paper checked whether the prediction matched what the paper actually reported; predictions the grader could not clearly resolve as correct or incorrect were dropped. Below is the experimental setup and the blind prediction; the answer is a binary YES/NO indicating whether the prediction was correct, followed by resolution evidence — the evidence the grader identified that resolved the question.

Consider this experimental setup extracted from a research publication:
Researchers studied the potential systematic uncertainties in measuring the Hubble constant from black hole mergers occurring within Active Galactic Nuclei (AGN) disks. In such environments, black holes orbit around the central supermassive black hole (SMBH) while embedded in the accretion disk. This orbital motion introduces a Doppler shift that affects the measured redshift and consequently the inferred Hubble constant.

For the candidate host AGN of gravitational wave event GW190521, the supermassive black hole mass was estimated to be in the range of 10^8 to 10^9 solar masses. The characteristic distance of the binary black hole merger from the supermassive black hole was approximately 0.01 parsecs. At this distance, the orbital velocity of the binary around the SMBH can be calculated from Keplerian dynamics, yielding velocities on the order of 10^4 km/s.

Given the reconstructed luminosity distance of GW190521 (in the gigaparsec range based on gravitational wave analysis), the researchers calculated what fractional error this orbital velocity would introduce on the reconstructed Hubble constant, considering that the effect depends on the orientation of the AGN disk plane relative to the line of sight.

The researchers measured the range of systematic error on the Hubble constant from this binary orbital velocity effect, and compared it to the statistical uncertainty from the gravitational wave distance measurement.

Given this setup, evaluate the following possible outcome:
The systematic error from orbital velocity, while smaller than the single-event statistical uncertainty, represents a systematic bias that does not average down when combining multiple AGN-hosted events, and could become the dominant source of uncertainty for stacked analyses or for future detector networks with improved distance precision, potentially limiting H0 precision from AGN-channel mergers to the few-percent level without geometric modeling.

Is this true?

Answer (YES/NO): NO